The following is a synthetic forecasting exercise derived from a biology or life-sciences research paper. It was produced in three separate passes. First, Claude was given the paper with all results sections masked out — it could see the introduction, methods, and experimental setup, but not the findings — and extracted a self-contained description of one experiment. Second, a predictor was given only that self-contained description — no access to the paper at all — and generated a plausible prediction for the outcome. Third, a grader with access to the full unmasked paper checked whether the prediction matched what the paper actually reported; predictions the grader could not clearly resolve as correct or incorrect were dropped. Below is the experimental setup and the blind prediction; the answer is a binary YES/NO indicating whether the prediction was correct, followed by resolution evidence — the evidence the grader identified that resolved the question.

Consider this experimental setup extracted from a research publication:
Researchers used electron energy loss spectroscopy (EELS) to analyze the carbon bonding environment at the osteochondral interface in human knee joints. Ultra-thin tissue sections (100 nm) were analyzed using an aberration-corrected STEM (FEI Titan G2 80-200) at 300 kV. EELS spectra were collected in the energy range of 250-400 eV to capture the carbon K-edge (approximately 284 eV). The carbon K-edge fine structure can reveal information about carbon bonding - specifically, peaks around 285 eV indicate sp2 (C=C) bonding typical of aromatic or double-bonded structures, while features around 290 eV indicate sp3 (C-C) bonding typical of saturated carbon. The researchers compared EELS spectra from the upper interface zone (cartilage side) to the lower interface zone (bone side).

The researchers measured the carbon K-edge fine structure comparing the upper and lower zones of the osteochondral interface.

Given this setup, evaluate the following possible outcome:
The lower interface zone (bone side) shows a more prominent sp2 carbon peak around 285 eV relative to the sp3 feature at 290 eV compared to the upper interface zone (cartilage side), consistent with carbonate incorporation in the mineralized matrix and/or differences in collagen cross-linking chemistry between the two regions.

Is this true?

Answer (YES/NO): NO